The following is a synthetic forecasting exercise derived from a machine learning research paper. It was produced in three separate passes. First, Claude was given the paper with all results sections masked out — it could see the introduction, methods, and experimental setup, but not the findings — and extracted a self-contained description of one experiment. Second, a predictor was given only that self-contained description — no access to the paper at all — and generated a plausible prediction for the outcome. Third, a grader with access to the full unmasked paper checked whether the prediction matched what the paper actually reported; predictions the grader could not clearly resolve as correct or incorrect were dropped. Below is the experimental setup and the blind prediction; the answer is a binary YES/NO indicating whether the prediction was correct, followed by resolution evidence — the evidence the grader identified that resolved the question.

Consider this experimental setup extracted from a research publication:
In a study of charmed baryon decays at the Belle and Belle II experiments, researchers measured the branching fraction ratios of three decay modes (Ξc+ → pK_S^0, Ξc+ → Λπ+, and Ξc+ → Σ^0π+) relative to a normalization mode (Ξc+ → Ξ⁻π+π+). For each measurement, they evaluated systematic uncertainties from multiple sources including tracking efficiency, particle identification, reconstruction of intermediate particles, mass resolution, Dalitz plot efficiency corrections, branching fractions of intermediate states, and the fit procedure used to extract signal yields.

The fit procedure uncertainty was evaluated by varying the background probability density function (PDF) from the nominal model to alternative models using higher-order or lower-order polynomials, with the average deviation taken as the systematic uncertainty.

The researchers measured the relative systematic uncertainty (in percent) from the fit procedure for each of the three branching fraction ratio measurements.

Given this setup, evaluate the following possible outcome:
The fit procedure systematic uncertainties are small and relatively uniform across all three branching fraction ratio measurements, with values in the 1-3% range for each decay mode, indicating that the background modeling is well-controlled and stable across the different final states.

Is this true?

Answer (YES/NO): NO